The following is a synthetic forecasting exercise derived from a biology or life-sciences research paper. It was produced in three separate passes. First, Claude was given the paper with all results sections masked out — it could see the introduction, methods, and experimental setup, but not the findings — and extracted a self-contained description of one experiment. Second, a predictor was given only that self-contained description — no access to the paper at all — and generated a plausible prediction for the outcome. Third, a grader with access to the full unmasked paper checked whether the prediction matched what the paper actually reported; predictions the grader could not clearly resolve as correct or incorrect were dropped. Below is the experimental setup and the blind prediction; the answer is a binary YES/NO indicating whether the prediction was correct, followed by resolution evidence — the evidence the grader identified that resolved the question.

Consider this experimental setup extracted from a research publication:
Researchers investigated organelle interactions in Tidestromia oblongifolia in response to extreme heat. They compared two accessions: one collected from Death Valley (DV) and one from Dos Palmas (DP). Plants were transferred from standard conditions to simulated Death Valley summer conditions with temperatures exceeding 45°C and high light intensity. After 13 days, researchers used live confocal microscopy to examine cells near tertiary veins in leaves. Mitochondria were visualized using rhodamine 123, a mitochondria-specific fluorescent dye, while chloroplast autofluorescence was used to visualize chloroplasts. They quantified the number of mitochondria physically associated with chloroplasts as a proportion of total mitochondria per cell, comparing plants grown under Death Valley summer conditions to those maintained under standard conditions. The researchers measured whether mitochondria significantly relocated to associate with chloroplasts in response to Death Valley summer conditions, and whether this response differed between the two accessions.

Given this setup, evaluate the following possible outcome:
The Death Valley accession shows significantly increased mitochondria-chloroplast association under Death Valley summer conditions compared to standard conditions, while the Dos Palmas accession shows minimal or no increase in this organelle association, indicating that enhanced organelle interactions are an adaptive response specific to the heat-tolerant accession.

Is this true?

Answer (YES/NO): YES